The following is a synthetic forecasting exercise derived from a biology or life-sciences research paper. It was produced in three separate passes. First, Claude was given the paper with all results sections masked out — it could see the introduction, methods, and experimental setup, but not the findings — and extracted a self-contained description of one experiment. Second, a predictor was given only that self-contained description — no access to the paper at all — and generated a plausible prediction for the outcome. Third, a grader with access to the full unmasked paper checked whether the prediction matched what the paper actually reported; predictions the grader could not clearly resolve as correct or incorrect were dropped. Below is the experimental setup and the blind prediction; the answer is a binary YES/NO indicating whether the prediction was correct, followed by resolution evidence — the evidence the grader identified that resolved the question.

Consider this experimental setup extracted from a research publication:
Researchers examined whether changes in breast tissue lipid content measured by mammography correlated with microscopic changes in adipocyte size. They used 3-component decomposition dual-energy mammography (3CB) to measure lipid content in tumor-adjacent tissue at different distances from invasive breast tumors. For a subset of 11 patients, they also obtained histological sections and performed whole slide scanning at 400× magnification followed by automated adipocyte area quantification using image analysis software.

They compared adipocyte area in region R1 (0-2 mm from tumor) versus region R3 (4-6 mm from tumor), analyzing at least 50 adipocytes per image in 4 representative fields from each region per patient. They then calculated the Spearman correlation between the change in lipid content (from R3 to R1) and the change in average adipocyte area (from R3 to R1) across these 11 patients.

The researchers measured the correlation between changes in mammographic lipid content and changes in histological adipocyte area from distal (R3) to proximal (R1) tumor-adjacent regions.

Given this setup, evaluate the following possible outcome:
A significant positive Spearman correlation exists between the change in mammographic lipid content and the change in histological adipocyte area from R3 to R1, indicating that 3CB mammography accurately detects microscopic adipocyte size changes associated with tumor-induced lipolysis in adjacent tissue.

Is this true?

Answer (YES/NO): NO